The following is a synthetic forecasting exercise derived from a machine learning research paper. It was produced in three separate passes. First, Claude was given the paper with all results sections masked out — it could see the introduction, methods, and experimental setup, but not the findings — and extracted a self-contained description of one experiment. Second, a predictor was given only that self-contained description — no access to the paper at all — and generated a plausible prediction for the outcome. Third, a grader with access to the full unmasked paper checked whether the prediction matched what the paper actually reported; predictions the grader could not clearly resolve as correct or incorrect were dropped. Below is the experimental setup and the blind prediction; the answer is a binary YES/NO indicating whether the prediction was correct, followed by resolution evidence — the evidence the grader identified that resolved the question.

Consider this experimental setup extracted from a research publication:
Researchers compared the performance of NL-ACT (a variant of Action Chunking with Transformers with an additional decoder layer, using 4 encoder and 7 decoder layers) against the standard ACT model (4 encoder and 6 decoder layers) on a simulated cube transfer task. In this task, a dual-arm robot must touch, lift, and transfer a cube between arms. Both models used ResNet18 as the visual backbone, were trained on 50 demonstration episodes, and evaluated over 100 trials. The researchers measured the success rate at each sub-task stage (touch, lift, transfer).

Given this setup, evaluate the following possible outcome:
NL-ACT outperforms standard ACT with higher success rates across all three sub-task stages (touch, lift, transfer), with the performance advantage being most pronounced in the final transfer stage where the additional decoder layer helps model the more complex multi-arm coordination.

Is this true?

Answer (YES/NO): NO